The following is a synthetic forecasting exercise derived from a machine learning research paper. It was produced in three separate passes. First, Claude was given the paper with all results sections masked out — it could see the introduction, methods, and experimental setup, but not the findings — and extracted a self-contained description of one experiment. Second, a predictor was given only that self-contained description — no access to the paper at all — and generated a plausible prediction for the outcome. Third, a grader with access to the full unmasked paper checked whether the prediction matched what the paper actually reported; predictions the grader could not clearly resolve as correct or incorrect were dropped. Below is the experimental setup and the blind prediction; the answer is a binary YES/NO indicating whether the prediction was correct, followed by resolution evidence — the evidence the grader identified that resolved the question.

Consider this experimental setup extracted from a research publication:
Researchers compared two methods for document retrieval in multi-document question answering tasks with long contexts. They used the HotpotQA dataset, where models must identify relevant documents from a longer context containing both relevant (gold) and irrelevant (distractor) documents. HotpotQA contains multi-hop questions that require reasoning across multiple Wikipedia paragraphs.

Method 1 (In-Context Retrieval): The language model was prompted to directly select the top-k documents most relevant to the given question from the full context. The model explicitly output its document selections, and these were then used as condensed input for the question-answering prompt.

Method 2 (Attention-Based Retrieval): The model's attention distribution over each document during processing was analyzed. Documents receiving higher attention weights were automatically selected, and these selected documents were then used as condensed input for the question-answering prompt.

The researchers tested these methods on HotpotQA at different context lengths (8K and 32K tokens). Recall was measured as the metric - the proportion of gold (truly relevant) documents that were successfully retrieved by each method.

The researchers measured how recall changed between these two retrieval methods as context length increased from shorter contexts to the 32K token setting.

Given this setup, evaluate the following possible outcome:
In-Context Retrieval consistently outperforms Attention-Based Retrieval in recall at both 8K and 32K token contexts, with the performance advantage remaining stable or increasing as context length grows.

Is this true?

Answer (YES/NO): NO